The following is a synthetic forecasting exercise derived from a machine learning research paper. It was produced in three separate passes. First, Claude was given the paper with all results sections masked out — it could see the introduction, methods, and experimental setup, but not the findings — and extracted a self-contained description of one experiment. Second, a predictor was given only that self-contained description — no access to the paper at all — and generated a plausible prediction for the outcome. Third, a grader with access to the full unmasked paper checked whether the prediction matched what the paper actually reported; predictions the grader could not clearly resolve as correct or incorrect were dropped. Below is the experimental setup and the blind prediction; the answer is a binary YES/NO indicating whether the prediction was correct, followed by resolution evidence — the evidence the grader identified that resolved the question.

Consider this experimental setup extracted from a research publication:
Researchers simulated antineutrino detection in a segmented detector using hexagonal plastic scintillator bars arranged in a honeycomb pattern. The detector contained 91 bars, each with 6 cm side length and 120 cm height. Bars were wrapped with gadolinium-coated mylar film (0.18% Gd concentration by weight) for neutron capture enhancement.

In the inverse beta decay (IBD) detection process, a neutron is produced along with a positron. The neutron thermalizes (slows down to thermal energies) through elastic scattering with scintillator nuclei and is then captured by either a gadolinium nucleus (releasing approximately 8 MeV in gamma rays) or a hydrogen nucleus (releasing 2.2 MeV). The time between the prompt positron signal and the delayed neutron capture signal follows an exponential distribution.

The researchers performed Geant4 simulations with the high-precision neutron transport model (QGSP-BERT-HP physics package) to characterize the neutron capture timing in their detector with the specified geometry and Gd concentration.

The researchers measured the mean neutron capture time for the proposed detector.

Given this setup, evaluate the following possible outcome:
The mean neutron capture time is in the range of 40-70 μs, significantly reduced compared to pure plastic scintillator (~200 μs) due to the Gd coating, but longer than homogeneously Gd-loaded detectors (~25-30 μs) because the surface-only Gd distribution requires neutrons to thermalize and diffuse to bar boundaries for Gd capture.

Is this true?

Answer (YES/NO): YES